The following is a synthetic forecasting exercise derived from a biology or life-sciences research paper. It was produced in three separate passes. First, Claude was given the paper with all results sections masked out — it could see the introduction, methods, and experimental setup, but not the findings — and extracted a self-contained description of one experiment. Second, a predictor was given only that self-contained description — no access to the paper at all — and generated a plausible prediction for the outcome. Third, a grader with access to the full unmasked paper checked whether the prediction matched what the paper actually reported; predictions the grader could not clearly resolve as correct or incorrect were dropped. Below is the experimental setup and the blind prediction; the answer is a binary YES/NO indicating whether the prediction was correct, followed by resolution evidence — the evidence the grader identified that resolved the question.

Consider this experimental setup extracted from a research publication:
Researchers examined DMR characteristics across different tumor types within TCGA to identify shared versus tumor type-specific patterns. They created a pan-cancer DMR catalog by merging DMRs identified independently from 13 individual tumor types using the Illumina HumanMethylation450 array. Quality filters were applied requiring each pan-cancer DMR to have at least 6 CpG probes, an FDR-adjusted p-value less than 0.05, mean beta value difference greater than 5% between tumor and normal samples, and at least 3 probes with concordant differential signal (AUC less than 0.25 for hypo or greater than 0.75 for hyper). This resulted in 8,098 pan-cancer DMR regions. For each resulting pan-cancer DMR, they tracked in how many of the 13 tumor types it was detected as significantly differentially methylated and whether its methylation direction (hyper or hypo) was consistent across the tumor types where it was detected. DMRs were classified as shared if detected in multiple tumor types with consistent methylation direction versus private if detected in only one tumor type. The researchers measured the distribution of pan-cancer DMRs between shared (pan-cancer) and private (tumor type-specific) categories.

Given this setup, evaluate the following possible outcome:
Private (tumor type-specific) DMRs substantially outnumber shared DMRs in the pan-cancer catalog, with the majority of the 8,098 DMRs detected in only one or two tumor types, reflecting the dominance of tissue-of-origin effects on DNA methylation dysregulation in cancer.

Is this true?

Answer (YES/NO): NO